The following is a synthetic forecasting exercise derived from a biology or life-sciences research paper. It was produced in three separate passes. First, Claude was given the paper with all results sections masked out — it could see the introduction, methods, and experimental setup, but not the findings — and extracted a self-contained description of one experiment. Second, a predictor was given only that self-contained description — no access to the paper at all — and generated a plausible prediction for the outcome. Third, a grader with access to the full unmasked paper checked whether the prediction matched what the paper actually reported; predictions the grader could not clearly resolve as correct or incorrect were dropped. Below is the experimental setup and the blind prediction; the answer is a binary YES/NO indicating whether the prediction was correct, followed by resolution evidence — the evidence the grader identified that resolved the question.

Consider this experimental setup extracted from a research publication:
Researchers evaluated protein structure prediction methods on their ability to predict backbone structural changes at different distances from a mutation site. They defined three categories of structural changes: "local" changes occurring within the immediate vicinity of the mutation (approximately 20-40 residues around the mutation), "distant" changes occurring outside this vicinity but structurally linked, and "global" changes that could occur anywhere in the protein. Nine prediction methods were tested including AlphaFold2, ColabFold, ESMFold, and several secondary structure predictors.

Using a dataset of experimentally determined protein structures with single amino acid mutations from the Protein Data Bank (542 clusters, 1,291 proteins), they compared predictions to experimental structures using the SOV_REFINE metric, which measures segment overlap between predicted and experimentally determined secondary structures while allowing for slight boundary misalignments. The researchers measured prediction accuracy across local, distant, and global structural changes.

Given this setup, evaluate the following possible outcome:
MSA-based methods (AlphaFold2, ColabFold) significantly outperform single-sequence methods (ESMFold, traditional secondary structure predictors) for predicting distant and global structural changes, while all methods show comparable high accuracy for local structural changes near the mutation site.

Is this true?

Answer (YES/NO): NO